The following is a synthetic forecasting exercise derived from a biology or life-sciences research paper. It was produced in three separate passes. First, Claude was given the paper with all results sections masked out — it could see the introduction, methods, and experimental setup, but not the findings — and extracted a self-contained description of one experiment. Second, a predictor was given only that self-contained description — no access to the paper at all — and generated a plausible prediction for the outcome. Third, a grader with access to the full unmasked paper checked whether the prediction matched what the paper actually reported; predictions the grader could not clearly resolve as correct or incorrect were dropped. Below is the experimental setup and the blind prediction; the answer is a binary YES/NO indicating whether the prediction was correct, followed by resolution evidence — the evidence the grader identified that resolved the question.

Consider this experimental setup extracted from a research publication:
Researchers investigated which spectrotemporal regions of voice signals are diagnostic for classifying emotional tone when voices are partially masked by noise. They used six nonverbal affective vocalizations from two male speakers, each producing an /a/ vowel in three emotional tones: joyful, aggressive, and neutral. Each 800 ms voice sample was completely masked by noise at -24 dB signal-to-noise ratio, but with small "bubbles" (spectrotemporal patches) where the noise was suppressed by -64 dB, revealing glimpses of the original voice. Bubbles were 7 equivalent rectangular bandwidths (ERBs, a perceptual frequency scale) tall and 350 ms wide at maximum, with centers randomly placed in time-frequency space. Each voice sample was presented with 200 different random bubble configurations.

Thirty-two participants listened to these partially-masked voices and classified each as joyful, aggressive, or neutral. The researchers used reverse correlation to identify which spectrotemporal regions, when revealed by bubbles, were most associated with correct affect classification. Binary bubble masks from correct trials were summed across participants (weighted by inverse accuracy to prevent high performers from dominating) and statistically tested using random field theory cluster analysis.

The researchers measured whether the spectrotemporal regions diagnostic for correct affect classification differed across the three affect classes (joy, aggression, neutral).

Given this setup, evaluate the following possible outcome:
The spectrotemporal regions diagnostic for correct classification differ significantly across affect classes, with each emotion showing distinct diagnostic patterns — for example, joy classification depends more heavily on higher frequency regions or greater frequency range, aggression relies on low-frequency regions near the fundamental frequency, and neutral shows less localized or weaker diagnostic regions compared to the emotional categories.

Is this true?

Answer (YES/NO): NO